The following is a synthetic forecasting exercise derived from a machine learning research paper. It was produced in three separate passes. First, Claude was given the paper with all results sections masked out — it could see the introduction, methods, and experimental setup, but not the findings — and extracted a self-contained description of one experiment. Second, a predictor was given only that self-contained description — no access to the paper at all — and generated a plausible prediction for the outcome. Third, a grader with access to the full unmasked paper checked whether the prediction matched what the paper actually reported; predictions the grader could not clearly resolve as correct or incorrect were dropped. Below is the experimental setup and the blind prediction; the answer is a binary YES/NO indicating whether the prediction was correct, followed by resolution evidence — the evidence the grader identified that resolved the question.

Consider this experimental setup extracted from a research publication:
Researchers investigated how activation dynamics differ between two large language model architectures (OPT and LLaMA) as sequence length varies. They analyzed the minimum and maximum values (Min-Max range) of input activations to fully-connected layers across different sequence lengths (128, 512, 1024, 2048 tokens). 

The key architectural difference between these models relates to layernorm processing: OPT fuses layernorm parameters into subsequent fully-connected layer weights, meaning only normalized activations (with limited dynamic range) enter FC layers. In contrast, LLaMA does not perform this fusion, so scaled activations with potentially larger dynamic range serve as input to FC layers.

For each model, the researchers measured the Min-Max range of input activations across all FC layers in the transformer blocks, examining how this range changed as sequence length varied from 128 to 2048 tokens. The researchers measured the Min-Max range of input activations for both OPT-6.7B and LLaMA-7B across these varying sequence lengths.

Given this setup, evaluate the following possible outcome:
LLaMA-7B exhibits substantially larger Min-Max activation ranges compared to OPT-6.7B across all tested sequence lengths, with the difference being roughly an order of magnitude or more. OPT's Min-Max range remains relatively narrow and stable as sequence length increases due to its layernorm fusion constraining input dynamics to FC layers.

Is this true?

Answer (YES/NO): NO